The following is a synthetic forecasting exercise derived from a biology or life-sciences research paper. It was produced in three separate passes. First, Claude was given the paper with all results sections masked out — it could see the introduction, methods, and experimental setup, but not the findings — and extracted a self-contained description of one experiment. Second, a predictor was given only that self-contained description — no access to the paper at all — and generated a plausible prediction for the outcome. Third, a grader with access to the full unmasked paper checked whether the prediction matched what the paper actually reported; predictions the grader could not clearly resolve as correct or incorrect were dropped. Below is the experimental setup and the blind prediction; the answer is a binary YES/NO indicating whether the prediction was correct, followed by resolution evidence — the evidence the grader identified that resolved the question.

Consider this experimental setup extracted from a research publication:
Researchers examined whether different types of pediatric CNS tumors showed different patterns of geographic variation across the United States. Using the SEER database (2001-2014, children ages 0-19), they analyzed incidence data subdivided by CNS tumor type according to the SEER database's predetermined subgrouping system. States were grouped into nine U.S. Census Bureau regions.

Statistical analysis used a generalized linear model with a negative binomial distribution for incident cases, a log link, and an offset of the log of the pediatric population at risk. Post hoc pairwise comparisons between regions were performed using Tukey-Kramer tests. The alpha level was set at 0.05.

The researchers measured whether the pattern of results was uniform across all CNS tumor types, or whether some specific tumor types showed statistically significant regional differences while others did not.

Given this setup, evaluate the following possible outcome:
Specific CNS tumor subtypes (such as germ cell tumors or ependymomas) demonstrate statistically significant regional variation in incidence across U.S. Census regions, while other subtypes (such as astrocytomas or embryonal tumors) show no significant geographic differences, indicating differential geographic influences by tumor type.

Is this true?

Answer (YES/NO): NO